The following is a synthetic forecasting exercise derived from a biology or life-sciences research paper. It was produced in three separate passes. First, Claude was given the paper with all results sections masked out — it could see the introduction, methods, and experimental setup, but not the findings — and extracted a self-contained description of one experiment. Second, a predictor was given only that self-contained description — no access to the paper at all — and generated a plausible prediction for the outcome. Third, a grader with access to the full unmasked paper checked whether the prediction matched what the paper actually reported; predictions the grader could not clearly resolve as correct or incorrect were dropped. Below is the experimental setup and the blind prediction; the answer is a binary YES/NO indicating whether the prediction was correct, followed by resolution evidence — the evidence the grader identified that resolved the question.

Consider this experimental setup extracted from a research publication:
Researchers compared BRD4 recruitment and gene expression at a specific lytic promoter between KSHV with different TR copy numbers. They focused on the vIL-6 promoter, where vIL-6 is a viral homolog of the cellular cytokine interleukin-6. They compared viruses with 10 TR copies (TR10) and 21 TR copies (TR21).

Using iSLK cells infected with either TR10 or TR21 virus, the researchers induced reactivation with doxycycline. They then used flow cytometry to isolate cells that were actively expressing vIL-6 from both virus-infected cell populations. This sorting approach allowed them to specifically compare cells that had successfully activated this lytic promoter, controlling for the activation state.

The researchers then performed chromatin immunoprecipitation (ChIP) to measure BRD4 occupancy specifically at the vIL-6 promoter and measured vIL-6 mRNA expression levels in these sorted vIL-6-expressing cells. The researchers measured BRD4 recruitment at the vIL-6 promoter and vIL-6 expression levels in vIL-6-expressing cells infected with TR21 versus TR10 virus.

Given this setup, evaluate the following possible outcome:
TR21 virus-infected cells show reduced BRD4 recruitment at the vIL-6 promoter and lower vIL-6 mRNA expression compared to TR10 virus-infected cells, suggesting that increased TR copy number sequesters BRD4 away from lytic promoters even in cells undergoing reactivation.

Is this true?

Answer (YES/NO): NO